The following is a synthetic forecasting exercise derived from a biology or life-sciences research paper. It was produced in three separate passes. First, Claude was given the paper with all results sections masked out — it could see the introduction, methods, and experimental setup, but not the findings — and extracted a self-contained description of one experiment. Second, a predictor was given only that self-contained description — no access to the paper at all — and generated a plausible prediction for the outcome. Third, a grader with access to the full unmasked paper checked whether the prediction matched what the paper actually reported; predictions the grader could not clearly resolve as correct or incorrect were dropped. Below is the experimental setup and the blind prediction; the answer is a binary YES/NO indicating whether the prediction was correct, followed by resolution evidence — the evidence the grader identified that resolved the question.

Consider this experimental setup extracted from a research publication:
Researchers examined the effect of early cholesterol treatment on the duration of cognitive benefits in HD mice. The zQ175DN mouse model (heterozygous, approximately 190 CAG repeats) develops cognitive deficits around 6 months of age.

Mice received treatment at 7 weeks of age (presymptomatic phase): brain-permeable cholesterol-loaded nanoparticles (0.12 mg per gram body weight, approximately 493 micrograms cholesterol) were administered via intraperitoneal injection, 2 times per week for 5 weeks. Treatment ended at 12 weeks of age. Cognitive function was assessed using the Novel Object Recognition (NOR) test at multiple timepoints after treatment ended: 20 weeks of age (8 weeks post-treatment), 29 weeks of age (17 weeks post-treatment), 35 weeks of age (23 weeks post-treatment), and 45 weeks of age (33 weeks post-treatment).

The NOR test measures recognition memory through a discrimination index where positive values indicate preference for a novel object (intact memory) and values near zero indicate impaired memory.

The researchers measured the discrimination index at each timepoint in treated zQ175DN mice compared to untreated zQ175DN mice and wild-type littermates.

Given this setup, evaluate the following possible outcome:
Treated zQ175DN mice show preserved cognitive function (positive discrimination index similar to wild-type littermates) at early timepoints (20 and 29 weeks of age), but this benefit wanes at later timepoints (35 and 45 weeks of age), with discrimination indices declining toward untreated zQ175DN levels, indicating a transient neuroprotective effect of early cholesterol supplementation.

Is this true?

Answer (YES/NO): YES